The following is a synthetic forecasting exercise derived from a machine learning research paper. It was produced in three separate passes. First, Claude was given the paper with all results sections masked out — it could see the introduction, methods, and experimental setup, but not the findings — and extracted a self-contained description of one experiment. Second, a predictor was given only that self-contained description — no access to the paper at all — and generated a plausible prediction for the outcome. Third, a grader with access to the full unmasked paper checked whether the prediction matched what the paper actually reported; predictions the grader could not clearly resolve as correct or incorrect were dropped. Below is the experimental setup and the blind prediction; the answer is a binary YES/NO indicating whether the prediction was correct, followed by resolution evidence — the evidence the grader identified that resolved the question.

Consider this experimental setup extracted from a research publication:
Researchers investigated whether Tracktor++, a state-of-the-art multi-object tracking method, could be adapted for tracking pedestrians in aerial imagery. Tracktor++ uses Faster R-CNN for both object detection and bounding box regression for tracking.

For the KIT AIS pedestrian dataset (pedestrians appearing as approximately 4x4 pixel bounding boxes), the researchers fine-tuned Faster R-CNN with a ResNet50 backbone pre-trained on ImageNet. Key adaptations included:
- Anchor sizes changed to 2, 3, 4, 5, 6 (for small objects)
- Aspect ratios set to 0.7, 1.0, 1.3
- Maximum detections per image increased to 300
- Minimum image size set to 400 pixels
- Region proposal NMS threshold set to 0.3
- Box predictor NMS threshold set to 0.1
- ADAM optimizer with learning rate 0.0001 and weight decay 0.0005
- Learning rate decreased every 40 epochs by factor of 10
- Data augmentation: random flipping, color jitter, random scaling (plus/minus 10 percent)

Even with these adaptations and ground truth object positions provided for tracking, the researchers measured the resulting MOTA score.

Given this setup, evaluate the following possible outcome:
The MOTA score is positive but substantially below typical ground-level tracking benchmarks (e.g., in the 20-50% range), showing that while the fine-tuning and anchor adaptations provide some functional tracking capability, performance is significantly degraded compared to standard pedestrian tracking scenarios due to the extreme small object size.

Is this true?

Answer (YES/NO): YES